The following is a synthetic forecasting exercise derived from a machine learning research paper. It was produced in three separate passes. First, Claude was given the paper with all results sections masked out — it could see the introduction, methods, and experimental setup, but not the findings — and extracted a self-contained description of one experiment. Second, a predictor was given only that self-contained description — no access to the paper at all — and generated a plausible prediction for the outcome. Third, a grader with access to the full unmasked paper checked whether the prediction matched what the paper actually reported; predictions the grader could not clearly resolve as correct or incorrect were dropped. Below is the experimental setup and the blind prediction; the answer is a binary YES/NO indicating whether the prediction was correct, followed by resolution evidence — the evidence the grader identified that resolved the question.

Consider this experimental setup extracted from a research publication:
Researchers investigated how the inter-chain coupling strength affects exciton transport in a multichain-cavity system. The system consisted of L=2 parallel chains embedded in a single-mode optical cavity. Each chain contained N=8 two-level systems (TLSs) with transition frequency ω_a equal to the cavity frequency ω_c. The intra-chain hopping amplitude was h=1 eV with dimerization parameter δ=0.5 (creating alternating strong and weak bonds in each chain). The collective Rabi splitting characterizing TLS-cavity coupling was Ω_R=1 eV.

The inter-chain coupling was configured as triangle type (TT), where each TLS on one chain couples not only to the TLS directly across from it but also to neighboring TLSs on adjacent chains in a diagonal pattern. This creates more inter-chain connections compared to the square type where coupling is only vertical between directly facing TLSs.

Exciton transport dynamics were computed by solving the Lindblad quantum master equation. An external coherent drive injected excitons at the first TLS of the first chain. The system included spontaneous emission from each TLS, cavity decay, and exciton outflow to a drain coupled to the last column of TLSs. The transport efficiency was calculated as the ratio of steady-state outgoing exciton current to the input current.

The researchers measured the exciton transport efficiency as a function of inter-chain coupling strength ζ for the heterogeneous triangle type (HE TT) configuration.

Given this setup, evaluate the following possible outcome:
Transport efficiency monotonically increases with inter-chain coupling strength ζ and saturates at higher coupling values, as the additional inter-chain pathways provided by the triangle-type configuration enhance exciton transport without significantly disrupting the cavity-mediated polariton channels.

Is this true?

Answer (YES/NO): NO